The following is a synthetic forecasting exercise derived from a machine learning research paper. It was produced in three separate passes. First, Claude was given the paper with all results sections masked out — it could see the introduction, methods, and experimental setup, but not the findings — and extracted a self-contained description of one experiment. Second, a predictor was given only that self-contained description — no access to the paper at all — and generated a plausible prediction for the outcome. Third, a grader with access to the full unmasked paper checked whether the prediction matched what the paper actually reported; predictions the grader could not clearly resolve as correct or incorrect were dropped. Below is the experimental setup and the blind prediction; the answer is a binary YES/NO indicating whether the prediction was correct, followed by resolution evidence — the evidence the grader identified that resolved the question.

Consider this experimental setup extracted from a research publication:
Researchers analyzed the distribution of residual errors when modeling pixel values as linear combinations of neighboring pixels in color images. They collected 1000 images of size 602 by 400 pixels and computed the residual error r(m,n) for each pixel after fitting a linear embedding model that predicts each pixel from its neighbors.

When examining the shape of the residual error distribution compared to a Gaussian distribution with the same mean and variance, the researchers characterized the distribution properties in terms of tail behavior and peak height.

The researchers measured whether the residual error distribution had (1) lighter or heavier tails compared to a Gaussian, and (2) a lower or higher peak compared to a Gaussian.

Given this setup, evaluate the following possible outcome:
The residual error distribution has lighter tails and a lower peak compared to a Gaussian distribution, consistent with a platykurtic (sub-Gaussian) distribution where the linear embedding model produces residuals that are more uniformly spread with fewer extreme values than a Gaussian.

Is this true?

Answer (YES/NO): NO